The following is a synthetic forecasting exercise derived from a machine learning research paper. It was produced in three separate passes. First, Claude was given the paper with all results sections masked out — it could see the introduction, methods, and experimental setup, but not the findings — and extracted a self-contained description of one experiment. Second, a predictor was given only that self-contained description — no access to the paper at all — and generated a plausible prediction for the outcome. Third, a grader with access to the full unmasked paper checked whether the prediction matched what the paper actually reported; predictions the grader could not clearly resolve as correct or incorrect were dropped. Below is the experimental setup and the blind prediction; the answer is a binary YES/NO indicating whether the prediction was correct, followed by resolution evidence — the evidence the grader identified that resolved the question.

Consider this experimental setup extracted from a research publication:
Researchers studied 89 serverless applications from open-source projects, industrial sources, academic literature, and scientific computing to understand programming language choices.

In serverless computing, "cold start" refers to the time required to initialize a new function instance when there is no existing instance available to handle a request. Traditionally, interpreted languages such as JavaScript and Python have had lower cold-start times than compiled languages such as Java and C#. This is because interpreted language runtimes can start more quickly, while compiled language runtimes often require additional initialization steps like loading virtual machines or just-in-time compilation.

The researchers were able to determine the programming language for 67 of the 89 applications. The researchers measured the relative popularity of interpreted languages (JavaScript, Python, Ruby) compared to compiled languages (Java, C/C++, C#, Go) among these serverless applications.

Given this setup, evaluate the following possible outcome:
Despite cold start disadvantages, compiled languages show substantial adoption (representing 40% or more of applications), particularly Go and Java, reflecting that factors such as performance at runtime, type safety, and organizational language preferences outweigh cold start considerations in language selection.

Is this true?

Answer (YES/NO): NO